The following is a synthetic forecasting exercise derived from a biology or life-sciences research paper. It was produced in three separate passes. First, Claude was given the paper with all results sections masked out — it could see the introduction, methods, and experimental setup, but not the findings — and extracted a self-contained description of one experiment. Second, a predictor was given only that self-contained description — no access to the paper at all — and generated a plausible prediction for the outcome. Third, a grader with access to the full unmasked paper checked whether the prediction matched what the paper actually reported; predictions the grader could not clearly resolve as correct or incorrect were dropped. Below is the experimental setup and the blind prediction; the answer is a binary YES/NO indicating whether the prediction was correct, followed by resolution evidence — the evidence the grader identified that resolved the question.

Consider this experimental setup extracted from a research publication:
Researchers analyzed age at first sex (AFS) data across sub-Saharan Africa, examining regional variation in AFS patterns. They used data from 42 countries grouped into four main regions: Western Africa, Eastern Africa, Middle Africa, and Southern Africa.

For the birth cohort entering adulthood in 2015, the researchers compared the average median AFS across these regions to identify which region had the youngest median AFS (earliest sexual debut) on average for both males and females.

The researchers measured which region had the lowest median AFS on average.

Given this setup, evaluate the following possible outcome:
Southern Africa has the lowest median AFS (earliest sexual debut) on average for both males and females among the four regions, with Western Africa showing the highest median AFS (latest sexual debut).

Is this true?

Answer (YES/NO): NO